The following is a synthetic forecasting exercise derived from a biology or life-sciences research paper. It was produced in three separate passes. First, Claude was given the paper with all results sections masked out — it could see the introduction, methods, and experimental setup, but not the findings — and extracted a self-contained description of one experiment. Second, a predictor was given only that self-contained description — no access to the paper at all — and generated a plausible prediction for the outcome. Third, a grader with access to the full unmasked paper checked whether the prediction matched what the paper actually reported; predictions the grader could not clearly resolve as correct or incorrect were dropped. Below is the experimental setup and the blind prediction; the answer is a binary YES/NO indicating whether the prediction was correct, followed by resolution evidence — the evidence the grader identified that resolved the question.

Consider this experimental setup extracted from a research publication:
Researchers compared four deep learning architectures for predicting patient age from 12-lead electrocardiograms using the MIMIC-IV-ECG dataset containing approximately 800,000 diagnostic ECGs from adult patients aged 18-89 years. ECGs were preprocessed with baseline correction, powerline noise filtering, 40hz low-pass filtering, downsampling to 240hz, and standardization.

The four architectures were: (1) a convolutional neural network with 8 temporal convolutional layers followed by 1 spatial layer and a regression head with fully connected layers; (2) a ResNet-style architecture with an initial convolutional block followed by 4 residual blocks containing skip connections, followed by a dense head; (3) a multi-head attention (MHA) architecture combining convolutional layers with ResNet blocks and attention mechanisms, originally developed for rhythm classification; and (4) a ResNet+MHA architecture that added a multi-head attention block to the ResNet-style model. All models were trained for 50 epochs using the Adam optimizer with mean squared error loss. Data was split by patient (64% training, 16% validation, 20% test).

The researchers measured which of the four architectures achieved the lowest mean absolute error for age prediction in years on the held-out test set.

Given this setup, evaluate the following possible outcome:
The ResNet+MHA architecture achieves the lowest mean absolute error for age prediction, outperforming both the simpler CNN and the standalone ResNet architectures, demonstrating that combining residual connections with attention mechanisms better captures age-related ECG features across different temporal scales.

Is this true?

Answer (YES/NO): NO